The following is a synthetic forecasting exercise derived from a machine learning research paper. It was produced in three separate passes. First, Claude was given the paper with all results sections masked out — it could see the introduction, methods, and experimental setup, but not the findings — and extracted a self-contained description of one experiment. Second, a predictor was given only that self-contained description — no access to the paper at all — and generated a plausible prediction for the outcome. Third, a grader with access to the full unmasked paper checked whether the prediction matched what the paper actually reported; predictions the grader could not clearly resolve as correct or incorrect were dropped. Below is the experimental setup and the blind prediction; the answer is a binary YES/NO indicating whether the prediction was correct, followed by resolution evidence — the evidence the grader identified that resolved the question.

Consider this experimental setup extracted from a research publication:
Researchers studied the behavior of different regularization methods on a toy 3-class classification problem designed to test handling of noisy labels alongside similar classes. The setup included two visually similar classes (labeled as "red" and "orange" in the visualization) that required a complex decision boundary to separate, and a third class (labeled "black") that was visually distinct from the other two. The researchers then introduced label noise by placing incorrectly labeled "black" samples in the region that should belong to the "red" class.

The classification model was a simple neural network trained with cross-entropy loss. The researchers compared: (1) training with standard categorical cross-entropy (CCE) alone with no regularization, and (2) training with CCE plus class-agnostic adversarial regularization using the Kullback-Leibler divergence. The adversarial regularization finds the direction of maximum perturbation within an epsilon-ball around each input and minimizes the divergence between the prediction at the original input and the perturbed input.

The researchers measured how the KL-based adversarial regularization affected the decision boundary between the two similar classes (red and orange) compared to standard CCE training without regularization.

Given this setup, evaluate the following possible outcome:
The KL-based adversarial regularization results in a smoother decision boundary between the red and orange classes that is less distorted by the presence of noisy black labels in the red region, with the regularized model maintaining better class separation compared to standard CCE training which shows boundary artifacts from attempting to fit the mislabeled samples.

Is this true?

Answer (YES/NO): NO